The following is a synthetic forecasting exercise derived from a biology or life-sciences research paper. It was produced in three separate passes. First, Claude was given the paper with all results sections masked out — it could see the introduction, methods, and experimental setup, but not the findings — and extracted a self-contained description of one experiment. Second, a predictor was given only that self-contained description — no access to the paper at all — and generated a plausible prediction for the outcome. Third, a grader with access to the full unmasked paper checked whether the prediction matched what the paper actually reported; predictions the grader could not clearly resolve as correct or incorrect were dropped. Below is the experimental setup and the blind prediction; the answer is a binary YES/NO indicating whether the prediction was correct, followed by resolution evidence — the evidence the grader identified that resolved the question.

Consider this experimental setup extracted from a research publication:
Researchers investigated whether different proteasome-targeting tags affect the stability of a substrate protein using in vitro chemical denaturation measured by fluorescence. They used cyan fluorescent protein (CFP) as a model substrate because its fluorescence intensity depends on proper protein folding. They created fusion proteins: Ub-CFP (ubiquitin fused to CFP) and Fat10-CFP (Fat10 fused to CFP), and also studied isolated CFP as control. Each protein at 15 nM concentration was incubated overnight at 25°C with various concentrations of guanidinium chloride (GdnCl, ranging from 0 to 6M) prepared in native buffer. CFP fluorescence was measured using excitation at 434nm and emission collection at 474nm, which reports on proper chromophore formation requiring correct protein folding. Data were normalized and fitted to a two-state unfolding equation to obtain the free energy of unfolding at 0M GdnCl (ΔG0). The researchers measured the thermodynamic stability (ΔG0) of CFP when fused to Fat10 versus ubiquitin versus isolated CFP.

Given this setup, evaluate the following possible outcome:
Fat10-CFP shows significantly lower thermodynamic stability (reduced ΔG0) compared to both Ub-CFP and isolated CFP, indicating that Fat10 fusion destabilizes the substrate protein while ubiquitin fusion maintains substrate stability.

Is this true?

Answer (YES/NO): YES